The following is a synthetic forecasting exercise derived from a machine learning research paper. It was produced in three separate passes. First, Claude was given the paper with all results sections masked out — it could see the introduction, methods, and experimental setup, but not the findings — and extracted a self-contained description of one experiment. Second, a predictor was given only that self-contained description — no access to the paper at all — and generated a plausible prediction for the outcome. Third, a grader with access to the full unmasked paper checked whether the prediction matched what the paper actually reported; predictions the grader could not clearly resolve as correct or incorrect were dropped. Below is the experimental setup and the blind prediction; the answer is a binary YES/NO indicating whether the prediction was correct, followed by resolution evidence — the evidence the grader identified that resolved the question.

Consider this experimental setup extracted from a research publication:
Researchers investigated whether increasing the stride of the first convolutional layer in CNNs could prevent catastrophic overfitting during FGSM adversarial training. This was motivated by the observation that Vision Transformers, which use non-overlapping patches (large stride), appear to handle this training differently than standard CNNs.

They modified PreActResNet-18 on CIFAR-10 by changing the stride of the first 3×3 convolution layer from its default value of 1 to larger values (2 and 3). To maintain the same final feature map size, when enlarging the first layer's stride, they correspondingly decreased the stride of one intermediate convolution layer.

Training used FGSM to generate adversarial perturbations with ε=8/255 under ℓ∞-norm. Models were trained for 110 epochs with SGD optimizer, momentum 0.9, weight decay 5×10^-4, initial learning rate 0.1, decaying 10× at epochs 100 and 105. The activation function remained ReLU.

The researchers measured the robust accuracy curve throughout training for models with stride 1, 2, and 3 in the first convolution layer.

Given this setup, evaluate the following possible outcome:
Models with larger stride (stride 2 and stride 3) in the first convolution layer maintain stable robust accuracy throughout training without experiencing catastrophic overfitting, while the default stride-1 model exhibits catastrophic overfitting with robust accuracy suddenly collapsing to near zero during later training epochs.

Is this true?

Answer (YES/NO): YES